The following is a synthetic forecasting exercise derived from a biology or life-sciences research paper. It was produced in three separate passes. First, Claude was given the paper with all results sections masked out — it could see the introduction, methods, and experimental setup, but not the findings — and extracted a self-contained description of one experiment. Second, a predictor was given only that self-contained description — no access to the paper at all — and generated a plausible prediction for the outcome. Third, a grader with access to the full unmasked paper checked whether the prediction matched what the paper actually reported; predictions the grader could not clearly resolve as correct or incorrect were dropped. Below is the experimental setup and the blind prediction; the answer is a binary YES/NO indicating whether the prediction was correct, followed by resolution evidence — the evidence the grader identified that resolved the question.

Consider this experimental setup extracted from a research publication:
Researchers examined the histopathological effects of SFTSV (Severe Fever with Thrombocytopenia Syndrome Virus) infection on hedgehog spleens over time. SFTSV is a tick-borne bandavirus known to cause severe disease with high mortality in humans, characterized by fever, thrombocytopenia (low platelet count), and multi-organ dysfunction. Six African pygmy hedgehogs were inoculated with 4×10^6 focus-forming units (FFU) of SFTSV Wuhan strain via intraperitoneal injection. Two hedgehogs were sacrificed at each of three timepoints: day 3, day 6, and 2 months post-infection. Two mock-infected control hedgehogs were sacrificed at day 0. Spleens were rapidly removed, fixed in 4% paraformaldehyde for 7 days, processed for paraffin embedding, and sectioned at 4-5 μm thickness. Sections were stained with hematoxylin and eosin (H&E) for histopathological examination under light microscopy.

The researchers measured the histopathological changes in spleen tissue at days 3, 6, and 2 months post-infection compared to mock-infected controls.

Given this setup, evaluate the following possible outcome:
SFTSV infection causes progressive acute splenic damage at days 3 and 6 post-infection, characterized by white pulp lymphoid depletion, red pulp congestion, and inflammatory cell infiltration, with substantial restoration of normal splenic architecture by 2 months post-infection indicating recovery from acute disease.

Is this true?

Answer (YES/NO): NO